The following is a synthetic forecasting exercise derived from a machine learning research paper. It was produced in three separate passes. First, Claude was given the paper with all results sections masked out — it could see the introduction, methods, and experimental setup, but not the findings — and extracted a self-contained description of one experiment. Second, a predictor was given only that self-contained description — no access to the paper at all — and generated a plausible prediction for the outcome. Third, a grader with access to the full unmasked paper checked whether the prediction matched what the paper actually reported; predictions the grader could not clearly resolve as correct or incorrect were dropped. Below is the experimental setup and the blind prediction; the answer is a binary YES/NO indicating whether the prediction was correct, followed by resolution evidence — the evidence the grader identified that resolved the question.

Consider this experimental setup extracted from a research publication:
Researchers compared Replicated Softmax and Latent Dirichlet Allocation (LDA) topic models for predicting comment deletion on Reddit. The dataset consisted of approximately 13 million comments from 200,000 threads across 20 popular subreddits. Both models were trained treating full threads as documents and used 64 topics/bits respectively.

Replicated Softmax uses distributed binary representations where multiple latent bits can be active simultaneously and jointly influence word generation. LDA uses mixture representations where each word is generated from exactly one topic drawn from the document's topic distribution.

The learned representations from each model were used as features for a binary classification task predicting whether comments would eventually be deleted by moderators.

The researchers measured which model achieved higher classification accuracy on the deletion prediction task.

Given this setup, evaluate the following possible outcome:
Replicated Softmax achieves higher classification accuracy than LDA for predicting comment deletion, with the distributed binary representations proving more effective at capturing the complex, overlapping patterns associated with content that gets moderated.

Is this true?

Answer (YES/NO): YES